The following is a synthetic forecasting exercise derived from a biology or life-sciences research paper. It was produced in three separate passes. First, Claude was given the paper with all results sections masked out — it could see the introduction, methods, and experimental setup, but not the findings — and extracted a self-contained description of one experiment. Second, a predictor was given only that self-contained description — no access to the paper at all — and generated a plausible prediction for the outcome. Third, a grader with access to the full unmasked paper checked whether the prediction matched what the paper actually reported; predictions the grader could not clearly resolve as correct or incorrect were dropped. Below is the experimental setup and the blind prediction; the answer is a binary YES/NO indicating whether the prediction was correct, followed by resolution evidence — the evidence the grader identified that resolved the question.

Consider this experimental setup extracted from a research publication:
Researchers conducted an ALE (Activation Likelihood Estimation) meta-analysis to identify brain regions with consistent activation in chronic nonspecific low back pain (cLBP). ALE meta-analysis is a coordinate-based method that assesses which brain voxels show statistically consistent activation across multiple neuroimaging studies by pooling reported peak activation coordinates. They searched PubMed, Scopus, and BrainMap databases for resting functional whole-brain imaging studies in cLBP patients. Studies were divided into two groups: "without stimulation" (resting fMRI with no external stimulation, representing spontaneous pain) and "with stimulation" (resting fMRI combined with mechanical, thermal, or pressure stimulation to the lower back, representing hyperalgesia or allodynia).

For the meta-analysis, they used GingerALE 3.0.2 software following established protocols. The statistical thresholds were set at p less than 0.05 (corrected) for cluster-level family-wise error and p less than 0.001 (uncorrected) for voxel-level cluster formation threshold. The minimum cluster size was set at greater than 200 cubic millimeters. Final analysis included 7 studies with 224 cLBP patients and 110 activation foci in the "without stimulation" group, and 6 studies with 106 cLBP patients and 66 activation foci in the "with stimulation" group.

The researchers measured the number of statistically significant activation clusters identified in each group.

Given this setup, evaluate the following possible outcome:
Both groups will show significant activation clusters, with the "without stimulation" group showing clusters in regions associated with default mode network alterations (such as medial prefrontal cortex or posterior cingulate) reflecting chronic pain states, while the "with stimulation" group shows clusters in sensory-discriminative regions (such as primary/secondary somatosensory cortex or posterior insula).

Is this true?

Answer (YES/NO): NO